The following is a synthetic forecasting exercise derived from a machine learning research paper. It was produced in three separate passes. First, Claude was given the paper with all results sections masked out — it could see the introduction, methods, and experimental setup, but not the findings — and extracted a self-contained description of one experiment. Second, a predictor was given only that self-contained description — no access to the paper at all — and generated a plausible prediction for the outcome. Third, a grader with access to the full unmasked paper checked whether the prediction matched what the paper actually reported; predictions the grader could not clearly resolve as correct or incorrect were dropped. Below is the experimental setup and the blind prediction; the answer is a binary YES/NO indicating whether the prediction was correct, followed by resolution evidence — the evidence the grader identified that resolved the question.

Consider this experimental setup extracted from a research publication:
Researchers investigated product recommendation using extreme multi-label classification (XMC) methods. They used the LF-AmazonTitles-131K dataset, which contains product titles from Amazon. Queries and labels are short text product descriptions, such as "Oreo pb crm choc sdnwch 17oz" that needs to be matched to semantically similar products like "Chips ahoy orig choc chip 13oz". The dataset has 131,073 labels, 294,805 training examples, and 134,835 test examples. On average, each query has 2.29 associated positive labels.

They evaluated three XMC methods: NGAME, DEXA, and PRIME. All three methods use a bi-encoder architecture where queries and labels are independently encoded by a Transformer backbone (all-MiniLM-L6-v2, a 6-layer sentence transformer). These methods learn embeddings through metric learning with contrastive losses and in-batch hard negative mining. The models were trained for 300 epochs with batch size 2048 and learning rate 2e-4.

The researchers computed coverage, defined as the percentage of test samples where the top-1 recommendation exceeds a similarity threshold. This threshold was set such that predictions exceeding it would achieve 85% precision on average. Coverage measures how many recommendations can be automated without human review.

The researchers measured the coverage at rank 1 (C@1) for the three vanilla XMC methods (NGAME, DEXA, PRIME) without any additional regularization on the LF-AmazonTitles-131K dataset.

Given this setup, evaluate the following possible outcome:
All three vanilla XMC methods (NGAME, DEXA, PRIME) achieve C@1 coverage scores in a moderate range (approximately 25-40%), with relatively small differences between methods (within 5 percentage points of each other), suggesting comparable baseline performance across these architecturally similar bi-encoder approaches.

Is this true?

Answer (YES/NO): NO